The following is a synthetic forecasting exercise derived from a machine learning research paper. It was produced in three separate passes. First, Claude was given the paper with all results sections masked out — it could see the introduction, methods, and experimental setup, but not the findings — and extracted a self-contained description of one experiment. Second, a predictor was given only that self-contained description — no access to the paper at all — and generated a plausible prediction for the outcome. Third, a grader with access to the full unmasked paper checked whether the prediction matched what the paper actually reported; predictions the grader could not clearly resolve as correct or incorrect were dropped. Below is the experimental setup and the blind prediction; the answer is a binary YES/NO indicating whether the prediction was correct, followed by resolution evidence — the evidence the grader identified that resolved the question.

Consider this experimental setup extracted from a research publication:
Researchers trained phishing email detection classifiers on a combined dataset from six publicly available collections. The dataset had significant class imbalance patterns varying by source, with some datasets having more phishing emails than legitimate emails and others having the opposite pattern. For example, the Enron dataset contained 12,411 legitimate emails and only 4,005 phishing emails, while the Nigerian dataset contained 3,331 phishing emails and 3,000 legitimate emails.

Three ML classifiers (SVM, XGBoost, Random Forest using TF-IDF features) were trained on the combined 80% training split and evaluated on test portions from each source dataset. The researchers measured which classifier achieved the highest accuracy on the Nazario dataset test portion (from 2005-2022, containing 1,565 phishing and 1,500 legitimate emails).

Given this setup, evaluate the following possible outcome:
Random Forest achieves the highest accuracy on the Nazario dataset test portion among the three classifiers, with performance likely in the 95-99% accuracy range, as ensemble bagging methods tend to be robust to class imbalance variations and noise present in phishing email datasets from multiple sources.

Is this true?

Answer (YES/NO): NO